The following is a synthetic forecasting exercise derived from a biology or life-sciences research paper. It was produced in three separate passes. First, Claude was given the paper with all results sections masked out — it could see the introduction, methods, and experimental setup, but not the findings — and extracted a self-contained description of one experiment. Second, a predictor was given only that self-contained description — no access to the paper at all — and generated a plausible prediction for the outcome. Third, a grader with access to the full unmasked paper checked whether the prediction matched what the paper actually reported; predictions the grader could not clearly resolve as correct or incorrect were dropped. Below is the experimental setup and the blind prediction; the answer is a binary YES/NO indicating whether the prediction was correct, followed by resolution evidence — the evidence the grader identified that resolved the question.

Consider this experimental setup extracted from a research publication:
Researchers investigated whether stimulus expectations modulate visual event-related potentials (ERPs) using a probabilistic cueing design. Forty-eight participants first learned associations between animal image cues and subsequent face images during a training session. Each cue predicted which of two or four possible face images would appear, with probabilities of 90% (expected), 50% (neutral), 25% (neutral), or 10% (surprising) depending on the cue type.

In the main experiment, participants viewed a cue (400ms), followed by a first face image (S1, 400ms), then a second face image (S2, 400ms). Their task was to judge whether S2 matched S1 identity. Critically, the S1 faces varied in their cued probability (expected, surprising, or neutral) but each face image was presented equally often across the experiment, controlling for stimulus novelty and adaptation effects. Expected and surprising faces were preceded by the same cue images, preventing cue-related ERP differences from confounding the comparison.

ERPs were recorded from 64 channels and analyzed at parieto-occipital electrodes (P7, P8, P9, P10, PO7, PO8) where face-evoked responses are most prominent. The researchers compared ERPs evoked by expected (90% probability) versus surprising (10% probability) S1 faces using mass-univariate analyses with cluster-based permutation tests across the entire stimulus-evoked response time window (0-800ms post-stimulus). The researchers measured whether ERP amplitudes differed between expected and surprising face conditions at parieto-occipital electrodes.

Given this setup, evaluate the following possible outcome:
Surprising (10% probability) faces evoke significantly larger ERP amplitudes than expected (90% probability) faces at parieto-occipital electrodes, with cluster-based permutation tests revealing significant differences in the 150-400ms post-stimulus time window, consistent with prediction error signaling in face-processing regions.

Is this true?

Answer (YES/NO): NO